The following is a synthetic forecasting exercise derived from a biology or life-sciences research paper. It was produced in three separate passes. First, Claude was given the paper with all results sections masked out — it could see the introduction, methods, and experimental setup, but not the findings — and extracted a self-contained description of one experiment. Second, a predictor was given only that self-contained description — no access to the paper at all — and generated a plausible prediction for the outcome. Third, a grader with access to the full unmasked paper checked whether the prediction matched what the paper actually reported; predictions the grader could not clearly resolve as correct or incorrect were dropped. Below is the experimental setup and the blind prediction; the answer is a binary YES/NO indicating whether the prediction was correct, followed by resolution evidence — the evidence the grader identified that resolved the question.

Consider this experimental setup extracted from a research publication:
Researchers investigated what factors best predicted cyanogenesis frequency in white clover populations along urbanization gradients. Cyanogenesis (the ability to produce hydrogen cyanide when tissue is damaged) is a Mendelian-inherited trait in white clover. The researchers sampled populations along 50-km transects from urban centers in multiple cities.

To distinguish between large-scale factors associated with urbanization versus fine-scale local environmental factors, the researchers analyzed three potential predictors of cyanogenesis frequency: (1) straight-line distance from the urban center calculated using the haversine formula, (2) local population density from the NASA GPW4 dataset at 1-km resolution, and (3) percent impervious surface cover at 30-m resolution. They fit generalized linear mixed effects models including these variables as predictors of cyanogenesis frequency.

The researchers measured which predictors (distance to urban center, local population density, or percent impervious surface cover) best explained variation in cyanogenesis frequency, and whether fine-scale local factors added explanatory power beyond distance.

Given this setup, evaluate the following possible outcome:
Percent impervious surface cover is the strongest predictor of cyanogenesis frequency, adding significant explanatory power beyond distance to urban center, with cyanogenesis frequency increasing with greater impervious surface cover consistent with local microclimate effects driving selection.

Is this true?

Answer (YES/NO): NO